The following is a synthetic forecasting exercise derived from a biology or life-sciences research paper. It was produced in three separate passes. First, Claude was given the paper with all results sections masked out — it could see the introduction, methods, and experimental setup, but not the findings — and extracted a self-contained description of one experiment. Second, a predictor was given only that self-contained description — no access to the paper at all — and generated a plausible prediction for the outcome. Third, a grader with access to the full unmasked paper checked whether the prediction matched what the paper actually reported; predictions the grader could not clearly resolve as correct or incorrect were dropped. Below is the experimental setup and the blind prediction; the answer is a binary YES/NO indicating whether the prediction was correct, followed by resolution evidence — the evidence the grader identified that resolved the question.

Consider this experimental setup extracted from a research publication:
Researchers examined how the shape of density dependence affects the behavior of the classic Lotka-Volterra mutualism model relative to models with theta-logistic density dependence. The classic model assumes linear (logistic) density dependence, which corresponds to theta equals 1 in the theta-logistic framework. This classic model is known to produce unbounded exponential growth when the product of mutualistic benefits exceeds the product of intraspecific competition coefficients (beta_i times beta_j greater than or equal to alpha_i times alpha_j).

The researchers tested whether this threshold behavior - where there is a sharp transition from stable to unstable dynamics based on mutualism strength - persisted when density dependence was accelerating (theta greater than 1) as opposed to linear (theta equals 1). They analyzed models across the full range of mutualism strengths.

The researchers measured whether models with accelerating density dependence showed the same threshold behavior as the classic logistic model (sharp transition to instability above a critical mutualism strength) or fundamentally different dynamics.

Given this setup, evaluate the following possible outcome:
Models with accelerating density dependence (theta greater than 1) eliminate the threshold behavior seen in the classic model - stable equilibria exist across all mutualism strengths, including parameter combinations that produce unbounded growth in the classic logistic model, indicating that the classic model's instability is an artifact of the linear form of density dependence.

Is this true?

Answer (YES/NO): YES